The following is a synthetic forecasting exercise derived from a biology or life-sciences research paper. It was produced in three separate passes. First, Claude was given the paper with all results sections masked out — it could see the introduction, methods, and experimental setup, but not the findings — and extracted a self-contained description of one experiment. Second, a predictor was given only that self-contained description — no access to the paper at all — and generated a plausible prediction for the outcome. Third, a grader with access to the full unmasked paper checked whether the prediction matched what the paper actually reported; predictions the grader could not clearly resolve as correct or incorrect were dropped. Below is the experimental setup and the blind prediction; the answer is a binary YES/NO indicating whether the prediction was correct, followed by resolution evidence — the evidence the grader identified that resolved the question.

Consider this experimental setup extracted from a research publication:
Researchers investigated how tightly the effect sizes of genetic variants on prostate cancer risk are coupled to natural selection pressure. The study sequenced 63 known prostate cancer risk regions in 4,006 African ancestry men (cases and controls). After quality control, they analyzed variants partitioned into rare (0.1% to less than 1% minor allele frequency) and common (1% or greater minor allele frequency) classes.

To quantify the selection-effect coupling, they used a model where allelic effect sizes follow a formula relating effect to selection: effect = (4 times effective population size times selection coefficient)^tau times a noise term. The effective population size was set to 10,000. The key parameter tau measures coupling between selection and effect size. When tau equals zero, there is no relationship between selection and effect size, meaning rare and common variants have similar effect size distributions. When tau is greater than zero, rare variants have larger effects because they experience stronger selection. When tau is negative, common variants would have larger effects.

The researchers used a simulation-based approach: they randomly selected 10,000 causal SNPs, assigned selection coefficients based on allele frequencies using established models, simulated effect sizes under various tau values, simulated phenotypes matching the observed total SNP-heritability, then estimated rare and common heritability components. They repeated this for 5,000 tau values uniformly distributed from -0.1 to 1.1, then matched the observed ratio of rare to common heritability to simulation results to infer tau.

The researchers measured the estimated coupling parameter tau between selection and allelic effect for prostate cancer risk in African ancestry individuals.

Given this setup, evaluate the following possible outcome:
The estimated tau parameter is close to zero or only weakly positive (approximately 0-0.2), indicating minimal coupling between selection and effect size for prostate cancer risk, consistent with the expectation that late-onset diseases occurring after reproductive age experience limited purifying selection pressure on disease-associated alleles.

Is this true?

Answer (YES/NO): NO